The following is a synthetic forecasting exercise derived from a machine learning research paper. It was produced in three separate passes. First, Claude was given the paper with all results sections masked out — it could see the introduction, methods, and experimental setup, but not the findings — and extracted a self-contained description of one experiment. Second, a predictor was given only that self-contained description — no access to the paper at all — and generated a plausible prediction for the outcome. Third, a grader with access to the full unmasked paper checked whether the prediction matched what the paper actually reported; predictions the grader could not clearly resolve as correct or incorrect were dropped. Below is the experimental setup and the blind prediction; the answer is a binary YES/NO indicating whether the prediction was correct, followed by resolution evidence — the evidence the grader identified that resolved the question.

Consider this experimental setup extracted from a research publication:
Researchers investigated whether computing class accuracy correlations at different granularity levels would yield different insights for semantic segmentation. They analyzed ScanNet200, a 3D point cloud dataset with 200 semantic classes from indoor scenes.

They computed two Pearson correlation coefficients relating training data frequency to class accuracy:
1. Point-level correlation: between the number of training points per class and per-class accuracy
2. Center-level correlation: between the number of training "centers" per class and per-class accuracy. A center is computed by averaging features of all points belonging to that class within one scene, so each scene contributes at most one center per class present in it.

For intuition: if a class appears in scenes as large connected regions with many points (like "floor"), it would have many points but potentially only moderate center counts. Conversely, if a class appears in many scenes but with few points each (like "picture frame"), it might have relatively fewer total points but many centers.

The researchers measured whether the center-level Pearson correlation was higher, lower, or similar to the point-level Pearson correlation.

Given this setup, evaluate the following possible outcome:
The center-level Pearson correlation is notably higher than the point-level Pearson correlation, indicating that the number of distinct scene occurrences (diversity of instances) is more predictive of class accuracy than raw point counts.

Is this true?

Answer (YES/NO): YES